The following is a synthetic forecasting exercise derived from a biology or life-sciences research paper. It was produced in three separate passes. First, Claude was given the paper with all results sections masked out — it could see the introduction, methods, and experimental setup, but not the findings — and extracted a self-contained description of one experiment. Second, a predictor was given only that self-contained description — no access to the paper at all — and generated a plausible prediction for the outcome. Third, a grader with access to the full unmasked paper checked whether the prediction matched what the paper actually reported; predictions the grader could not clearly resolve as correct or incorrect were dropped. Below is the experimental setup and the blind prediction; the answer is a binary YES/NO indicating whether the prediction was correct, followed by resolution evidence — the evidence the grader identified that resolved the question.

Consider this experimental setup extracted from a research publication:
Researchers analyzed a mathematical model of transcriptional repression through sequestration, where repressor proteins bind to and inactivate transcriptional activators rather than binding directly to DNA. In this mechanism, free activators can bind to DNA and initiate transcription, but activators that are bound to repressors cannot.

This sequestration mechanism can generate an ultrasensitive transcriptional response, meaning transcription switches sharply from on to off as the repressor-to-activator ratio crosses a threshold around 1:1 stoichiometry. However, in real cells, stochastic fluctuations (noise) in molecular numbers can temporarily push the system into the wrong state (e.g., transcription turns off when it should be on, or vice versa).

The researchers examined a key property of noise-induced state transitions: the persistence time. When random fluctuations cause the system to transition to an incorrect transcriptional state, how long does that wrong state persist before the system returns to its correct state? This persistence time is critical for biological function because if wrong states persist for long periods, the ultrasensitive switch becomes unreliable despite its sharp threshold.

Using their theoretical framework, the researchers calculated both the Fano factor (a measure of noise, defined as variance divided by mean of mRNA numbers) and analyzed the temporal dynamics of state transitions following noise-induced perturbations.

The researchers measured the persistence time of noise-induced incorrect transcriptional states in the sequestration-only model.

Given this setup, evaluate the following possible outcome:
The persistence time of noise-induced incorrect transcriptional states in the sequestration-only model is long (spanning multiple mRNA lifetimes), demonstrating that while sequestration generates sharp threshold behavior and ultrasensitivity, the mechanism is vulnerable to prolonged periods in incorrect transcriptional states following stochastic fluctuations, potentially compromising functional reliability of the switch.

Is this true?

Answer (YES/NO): YES